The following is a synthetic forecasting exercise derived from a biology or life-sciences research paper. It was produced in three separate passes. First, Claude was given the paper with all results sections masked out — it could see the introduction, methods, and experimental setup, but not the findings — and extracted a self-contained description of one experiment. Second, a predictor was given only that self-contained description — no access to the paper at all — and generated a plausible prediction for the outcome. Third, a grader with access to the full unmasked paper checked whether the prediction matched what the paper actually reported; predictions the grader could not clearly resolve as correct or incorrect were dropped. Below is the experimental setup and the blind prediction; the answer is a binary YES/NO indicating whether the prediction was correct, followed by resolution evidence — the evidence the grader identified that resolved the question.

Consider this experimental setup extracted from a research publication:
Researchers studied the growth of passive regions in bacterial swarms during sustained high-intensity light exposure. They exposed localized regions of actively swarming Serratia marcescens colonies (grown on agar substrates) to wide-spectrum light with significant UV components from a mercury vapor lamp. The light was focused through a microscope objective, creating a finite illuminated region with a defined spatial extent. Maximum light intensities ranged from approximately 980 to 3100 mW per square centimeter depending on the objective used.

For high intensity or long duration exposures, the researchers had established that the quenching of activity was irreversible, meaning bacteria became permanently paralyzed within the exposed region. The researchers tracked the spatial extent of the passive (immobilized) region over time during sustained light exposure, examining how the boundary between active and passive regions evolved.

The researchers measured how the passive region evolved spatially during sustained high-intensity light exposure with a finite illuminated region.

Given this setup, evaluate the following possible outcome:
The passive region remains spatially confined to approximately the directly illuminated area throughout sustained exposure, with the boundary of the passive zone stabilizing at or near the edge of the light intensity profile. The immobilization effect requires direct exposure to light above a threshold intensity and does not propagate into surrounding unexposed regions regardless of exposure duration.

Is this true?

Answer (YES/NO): YES